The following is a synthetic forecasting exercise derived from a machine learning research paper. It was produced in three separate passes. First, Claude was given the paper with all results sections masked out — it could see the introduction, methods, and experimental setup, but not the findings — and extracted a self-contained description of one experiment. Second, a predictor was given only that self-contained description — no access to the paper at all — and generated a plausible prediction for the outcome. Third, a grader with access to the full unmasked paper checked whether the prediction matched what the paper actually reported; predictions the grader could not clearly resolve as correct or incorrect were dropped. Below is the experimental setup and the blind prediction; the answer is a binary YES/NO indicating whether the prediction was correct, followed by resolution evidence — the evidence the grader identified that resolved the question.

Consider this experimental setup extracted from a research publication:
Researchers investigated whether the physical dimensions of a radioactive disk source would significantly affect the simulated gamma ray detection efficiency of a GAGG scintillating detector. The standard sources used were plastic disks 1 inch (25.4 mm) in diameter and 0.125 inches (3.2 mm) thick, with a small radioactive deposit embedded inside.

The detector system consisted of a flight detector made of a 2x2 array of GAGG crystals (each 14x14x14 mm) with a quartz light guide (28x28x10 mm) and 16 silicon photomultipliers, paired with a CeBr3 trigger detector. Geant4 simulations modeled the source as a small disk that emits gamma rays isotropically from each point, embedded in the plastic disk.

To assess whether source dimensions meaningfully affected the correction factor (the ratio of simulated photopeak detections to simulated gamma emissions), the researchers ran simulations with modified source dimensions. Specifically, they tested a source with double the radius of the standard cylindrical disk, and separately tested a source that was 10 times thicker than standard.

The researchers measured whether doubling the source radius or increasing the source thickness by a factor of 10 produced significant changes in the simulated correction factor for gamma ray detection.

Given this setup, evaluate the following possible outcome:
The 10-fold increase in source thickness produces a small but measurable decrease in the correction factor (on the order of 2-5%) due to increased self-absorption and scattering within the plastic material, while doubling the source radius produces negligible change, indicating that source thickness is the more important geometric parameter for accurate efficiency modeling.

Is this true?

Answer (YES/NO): NO